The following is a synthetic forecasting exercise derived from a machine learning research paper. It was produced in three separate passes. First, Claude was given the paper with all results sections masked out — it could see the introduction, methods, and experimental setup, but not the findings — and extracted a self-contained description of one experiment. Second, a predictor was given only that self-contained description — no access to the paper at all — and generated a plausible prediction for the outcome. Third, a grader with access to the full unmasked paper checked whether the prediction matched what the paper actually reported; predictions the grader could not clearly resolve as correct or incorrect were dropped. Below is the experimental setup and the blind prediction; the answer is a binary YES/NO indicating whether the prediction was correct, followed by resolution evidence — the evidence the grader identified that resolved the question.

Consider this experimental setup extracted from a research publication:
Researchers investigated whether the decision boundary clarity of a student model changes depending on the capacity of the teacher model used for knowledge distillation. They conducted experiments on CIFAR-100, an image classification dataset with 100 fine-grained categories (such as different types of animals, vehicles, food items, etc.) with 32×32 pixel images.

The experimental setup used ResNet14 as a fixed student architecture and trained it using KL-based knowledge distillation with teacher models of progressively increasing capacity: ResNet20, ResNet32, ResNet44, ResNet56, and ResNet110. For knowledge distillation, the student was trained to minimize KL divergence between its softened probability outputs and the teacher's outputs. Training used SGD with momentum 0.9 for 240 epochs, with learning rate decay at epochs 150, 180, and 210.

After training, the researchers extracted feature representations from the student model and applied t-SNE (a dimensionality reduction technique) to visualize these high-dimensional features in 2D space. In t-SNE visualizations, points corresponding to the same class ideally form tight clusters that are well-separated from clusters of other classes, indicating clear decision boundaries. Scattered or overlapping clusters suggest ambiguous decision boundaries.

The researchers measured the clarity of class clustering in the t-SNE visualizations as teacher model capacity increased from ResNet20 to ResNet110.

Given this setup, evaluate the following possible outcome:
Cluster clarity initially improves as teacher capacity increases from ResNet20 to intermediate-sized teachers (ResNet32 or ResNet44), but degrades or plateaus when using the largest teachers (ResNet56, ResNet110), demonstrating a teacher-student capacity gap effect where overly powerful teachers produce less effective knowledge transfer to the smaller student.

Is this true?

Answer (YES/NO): YES